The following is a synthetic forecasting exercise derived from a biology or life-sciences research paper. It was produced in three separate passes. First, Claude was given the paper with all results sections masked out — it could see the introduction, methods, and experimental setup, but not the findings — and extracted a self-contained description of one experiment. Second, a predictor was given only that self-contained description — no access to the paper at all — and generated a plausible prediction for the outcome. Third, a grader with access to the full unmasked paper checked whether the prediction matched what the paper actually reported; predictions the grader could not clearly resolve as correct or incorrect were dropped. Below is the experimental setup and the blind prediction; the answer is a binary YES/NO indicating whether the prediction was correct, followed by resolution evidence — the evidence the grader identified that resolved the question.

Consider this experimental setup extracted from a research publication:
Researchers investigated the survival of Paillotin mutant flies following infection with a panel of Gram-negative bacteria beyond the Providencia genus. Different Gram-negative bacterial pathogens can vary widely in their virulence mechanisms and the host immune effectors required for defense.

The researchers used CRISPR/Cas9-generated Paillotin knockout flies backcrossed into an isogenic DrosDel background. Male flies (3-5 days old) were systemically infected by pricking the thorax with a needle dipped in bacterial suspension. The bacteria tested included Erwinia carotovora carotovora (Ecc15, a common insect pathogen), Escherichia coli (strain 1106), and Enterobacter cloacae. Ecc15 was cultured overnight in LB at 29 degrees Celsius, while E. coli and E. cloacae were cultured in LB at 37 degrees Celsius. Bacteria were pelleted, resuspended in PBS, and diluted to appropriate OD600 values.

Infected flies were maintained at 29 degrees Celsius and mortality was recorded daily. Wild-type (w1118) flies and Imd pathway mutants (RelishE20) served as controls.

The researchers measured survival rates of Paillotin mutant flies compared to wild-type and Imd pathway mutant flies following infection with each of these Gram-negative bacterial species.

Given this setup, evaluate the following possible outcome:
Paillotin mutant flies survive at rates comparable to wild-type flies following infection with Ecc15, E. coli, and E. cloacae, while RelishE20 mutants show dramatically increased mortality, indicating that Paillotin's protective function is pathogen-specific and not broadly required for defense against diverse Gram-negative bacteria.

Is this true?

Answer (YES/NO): YES